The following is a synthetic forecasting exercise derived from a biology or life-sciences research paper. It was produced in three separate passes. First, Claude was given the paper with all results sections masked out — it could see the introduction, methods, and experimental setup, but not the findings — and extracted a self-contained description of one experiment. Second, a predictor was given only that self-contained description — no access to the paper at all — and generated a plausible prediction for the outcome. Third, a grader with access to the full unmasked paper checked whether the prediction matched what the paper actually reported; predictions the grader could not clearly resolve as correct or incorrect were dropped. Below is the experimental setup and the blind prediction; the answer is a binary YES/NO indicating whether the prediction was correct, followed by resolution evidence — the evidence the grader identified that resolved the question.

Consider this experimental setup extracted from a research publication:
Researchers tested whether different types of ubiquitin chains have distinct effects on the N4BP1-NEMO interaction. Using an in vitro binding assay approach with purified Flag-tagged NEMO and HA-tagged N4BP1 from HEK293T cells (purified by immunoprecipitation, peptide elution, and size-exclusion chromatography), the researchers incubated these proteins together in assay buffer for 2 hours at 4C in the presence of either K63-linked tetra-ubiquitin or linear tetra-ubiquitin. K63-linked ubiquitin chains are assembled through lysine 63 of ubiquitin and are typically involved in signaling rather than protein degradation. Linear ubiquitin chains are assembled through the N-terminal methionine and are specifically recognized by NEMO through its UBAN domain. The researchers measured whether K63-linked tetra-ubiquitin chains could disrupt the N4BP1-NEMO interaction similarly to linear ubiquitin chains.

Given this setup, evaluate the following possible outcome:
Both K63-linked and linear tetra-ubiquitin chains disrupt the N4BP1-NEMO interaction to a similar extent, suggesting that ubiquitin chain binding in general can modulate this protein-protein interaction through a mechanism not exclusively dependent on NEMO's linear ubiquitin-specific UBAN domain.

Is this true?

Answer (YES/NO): NO